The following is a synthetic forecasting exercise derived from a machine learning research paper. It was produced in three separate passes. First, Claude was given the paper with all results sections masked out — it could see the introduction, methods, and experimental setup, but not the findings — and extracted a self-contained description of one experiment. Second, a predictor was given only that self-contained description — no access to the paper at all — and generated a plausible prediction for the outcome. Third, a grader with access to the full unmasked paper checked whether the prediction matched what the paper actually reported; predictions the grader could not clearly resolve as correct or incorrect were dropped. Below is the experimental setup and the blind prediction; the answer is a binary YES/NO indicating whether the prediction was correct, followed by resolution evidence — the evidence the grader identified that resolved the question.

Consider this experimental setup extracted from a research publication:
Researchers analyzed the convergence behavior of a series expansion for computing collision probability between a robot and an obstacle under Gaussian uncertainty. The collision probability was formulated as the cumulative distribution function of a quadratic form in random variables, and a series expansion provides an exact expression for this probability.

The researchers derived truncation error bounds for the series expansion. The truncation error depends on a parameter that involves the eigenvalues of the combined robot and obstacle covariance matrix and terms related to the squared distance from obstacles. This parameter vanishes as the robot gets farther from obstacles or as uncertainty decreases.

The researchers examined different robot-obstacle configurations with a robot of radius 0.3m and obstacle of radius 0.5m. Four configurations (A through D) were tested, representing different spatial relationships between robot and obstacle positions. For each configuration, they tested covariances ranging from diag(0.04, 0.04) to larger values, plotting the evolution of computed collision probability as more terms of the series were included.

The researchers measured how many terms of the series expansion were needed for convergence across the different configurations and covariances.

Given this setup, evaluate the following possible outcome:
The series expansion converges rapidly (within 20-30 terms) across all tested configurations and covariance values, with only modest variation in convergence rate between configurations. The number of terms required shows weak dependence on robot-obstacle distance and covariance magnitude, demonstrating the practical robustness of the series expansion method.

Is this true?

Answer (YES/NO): NO